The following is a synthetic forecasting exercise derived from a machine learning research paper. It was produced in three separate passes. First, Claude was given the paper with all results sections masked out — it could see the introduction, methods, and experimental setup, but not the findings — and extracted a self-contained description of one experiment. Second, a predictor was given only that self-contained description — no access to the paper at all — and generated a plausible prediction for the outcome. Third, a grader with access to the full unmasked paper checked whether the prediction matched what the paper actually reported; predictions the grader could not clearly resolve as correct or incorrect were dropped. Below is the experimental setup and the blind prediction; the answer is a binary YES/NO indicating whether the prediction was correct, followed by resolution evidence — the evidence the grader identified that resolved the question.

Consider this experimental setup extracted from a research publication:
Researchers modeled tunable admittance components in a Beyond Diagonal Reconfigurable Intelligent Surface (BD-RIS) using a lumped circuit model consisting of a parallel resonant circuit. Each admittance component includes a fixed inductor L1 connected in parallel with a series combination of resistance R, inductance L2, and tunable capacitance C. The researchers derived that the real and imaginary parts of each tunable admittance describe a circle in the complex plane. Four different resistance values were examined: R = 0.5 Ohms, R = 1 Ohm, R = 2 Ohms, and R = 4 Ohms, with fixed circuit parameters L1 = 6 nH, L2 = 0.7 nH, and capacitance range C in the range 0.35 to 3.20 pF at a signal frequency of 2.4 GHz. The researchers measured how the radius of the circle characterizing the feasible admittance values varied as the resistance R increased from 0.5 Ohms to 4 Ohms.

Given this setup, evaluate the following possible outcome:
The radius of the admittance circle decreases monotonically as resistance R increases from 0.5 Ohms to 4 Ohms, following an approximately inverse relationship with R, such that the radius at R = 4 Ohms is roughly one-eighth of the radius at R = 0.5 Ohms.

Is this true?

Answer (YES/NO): YES